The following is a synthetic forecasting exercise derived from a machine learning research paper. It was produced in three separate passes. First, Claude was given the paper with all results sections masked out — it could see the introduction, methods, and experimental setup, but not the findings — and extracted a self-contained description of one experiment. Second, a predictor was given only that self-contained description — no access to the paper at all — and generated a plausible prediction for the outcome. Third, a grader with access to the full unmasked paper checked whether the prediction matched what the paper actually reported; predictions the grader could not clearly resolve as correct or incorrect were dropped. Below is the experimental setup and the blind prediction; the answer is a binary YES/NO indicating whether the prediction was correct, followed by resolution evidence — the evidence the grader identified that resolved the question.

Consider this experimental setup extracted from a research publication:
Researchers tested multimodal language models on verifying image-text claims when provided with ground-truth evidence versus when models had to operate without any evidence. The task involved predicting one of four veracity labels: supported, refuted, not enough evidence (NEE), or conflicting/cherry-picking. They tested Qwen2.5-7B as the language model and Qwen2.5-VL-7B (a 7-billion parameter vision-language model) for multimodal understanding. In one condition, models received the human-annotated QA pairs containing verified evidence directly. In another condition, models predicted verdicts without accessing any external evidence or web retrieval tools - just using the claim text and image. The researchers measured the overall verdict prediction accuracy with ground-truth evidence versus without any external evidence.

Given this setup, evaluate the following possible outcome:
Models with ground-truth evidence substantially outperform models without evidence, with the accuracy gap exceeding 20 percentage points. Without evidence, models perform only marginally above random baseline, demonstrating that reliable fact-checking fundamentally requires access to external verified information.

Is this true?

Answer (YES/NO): NO